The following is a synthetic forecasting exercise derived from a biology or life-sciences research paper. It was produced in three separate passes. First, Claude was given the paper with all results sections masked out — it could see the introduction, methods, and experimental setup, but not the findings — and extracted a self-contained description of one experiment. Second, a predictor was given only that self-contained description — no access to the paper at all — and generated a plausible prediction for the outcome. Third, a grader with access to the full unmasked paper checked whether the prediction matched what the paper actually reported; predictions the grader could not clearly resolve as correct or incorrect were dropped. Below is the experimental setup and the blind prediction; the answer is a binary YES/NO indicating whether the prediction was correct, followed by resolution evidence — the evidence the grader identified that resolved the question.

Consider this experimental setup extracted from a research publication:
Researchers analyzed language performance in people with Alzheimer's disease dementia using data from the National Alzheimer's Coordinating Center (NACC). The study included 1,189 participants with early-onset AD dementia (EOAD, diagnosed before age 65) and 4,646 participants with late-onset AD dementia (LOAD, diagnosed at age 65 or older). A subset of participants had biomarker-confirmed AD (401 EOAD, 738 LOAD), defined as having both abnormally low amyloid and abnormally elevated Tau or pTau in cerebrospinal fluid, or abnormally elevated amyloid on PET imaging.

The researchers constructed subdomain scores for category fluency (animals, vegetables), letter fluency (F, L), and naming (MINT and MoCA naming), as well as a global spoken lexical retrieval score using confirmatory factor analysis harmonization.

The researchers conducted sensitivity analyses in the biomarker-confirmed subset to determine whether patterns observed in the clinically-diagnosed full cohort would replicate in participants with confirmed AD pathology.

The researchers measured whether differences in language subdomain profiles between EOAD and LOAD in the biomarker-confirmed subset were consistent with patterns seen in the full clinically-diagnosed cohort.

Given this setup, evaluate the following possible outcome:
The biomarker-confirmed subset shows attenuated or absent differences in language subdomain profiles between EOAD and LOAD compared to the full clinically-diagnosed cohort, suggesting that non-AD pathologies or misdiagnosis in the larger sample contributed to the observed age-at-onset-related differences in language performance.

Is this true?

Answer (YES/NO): NO